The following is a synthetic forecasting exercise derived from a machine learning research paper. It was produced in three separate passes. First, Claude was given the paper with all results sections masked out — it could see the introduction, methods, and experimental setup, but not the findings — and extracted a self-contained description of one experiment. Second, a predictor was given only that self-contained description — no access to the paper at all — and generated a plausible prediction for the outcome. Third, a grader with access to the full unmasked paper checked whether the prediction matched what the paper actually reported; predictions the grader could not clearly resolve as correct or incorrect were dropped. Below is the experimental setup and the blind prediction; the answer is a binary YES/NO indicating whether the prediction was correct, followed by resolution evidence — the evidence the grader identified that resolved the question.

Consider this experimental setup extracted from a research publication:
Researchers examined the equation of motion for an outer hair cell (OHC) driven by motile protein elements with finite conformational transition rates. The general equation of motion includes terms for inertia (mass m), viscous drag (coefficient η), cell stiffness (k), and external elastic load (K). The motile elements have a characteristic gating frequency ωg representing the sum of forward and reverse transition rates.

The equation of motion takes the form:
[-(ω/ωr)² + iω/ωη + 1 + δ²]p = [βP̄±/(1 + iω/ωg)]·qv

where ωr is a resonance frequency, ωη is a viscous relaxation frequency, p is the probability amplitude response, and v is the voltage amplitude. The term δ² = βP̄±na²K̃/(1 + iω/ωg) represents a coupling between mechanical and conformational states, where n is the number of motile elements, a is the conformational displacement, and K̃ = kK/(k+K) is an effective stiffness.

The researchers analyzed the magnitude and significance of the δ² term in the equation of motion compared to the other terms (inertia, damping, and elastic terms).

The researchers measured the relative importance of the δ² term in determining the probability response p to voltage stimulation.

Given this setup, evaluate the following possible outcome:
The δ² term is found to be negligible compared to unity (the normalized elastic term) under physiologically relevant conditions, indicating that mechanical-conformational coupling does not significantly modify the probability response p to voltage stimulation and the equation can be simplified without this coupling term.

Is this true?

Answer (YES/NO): YES